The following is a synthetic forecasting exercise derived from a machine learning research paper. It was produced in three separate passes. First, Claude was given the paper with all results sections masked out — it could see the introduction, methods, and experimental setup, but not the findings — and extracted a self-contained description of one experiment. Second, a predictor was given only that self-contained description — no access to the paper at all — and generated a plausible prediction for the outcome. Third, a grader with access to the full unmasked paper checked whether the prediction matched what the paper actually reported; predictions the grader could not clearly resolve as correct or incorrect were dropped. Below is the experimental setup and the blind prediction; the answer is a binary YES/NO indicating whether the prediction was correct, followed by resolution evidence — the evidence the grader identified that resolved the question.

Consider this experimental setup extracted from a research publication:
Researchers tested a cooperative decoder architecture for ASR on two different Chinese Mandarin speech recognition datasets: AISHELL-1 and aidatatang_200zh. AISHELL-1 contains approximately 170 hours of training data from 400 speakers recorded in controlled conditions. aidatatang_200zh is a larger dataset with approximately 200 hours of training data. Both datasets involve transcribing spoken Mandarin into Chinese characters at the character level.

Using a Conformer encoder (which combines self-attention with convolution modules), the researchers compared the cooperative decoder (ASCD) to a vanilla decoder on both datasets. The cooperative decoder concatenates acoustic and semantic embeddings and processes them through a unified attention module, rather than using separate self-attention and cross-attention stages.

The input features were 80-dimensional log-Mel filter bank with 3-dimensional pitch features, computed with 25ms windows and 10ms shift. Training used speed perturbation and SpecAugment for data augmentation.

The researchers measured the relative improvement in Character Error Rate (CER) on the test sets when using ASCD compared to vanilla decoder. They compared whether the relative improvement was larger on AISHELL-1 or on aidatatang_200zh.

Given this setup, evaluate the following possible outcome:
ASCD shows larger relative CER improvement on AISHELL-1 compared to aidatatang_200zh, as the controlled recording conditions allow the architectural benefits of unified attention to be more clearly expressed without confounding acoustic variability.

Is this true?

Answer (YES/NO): YES